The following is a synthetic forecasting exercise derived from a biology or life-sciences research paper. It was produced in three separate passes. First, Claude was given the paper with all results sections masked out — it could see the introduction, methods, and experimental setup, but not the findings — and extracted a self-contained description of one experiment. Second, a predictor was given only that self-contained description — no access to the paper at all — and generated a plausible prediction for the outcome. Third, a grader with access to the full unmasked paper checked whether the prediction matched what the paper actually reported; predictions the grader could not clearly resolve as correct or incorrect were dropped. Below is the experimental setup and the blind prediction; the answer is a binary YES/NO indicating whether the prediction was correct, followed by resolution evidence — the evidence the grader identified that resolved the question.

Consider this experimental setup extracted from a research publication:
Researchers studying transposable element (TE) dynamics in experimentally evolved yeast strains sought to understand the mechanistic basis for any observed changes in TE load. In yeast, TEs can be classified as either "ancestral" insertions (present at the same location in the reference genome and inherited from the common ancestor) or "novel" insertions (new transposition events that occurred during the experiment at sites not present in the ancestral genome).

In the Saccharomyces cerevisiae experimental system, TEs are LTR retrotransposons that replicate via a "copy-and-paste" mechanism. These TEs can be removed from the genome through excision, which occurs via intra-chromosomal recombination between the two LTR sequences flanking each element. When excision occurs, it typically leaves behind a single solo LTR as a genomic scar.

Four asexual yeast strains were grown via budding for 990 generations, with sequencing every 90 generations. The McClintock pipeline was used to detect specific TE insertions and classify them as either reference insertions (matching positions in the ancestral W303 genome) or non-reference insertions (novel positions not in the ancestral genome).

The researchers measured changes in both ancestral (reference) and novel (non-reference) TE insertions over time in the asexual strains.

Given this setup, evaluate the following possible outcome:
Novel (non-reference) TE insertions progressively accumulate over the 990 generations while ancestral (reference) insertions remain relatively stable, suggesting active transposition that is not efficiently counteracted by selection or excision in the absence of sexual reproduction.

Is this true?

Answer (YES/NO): NO